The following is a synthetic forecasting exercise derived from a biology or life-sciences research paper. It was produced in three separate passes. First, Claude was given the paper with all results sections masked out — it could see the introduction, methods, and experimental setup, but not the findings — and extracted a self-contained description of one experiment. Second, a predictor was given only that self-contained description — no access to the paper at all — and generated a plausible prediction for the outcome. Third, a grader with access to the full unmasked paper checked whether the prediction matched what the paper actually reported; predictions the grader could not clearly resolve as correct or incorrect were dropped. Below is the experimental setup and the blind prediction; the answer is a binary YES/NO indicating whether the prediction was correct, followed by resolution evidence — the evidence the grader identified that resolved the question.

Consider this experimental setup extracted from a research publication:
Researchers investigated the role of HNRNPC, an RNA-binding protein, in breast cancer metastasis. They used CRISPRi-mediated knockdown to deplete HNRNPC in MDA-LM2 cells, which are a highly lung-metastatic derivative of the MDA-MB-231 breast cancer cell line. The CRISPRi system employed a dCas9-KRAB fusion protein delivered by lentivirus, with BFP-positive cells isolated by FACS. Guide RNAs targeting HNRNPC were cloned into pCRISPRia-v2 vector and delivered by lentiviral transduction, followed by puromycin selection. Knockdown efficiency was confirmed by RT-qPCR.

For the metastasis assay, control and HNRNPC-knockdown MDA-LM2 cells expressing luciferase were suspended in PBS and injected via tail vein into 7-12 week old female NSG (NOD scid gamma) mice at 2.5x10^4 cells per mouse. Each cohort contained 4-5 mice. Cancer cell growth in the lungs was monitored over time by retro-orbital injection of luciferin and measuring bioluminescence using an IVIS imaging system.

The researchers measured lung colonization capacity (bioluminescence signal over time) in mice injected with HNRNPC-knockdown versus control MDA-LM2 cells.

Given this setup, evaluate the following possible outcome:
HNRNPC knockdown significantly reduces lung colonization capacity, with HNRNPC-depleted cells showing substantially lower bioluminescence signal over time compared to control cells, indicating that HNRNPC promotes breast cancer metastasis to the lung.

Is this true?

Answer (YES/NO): NO